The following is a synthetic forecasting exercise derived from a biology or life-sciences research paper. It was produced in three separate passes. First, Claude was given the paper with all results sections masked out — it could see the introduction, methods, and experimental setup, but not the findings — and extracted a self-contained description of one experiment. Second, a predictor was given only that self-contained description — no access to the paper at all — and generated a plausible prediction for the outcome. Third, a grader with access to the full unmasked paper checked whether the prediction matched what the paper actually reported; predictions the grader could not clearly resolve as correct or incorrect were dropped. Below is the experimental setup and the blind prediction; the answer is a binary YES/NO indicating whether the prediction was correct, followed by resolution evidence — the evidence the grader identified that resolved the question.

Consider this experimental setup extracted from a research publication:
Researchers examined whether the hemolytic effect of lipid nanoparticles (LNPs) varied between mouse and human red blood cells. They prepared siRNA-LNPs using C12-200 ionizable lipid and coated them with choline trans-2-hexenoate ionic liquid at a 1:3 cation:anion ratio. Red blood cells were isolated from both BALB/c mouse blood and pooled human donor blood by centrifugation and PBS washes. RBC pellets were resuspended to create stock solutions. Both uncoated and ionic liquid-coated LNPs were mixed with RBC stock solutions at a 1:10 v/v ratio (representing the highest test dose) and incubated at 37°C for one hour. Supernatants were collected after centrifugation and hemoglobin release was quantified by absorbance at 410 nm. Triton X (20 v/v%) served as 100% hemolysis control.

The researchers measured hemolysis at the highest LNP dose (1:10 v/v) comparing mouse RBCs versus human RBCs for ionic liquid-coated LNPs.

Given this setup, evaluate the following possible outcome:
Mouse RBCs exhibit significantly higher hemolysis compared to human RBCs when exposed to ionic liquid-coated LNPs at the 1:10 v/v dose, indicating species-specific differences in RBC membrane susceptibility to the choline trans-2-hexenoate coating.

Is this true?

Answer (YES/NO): NO